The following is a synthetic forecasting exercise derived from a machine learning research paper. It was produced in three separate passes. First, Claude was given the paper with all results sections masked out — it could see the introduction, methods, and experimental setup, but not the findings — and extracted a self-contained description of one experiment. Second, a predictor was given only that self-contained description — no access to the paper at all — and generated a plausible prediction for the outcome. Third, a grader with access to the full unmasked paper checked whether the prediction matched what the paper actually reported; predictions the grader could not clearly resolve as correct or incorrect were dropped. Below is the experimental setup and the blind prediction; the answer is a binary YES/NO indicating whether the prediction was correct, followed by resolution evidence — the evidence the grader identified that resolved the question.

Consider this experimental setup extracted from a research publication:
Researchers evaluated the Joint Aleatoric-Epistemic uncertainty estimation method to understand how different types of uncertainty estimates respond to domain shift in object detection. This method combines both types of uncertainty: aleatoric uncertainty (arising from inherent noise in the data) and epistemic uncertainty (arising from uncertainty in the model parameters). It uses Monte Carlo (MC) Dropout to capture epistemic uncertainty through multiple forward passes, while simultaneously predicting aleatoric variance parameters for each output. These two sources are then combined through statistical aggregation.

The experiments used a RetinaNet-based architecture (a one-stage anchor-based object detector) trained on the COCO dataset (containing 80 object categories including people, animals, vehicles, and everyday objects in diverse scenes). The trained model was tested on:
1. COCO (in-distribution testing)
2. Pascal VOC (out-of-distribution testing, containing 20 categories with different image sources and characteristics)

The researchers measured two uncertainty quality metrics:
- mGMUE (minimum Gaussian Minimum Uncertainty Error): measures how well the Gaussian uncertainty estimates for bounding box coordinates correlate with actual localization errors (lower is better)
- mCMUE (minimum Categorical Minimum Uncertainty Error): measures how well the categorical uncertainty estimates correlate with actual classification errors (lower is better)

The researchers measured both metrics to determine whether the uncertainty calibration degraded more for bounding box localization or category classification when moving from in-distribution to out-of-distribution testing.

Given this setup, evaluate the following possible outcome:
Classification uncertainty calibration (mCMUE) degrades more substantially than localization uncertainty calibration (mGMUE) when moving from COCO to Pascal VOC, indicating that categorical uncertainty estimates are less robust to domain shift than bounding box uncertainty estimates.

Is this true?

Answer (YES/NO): NO